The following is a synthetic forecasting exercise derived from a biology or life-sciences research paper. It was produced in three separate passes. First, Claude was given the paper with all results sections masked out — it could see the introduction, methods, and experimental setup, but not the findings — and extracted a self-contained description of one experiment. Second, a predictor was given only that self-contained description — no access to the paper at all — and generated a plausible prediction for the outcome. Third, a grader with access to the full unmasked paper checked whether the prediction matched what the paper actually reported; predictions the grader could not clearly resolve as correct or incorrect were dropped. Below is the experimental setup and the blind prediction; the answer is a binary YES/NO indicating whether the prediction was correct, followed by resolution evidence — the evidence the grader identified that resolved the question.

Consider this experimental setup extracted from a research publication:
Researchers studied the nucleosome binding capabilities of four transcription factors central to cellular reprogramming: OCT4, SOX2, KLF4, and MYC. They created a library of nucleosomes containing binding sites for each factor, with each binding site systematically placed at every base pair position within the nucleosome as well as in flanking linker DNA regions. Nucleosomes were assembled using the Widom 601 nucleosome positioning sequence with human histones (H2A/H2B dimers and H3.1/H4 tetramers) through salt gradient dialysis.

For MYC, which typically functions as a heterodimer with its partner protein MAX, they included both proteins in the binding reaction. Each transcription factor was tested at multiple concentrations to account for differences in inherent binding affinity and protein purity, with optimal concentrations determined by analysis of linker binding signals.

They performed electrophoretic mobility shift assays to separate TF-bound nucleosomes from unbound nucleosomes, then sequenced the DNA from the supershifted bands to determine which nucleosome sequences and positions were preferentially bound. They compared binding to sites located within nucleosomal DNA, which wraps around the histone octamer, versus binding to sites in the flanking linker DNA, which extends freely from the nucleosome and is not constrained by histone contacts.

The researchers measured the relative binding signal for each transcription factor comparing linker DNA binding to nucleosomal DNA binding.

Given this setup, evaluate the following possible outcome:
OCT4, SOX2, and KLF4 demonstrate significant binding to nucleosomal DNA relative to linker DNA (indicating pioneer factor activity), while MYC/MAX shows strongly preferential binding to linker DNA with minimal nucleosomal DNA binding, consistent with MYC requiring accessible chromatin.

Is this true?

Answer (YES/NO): NO